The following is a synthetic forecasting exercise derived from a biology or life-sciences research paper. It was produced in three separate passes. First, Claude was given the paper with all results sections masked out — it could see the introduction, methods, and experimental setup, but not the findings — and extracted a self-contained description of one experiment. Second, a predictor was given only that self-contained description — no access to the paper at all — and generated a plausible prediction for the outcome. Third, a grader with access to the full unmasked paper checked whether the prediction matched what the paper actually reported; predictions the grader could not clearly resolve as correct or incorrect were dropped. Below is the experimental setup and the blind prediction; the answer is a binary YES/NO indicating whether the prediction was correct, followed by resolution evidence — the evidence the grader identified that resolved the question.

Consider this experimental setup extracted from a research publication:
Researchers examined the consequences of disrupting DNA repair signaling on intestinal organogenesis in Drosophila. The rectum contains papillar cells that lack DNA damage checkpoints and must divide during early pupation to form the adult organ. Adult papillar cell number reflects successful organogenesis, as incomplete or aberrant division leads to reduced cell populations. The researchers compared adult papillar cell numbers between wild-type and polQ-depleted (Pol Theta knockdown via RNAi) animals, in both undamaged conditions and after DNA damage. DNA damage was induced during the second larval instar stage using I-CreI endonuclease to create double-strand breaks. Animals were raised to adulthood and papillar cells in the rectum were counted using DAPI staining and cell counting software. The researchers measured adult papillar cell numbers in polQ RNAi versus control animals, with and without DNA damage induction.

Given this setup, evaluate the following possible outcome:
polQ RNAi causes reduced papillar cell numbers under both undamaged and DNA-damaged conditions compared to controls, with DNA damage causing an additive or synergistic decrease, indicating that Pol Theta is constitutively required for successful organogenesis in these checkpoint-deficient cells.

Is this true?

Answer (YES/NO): NO